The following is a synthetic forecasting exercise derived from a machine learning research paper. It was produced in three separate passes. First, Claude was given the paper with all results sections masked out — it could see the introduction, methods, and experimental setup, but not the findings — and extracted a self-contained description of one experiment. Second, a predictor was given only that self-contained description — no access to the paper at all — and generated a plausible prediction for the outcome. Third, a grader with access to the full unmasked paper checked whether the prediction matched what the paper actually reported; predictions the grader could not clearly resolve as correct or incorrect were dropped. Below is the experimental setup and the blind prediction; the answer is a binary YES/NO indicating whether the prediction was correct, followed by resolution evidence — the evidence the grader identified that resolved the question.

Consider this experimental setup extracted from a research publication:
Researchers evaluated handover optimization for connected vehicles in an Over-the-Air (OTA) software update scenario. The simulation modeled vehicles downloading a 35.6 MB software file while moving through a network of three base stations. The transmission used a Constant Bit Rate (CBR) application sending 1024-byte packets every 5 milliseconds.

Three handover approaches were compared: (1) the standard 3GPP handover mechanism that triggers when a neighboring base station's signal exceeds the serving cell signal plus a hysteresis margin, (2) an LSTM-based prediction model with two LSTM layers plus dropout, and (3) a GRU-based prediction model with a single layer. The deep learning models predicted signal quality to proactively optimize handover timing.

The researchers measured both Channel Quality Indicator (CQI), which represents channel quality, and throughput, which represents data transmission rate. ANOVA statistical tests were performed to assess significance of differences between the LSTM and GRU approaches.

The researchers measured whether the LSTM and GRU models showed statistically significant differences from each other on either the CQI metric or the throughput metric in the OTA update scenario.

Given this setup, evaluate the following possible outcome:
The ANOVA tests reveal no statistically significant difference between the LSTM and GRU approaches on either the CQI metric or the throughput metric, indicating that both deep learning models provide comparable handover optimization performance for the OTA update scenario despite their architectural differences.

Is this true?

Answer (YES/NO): YES